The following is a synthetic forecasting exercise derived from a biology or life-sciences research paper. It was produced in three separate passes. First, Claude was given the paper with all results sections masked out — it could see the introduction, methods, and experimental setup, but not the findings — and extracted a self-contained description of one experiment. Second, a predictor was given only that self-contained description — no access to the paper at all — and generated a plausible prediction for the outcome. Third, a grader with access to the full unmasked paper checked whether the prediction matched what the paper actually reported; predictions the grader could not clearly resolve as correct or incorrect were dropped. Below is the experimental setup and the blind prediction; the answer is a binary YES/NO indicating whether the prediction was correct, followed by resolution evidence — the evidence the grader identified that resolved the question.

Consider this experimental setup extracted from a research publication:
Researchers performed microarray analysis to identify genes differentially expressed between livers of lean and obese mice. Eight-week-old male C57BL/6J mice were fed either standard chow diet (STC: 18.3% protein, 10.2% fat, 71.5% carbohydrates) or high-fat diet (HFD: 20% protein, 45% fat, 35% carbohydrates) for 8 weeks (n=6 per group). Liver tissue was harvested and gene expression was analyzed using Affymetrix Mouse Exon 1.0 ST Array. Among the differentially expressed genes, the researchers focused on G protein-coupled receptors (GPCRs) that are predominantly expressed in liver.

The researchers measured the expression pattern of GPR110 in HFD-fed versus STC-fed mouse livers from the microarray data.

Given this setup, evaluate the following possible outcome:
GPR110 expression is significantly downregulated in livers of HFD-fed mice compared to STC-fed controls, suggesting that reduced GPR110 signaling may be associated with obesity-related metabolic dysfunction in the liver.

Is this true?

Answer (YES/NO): NO